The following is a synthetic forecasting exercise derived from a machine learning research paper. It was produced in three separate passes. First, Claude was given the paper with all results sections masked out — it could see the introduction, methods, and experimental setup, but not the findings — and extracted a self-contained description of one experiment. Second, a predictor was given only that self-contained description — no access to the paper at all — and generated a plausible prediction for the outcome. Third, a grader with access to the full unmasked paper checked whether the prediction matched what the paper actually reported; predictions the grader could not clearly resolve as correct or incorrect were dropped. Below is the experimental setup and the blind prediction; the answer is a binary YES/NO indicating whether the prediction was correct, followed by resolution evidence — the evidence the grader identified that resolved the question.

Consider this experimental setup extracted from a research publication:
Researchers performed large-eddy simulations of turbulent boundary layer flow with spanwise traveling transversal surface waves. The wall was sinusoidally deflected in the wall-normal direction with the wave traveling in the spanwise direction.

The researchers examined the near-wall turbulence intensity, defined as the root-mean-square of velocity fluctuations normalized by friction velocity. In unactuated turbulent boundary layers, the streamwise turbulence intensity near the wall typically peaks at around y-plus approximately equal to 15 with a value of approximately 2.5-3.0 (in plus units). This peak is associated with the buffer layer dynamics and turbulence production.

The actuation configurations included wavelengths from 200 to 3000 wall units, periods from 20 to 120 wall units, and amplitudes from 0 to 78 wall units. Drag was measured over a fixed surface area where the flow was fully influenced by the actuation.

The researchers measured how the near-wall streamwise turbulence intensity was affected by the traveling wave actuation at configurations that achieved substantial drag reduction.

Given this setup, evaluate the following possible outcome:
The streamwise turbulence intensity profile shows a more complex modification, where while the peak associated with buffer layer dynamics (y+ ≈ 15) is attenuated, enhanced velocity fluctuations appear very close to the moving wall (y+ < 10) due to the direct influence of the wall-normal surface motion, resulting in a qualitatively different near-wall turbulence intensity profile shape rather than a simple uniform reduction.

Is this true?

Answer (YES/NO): NO